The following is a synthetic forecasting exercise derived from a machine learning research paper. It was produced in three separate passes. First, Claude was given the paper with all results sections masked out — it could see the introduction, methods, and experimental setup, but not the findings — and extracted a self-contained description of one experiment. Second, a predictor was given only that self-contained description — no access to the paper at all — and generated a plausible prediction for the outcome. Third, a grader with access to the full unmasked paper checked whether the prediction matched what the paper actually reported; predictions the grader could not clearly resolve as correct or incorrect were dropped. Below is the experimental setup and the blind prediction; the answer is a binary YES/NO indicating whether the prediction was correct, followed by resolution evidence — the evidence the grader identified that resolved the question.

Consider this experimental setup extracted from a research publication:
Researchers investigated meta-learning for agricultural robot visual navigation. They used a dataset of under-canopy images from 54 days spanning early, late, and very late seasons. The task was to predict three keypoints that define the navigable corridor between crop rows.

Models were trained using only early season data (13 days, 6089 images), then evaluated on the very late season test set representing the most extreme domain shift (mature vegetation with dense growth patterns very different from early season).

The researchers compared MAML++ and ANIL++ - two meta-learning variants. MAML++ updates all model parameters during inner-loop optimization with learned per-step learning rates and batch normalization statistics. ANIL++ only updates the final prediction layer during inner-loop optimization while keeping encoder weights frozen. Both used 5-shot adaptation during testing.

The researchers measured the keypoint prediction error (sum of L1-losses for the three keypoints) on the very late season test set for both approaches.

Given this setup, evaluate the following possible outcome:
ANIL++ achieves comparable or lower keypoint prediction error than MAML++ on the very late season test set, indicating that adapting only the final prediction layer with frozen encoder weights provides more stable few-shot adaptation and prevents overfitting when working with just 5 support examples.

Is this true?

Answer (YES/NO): NO